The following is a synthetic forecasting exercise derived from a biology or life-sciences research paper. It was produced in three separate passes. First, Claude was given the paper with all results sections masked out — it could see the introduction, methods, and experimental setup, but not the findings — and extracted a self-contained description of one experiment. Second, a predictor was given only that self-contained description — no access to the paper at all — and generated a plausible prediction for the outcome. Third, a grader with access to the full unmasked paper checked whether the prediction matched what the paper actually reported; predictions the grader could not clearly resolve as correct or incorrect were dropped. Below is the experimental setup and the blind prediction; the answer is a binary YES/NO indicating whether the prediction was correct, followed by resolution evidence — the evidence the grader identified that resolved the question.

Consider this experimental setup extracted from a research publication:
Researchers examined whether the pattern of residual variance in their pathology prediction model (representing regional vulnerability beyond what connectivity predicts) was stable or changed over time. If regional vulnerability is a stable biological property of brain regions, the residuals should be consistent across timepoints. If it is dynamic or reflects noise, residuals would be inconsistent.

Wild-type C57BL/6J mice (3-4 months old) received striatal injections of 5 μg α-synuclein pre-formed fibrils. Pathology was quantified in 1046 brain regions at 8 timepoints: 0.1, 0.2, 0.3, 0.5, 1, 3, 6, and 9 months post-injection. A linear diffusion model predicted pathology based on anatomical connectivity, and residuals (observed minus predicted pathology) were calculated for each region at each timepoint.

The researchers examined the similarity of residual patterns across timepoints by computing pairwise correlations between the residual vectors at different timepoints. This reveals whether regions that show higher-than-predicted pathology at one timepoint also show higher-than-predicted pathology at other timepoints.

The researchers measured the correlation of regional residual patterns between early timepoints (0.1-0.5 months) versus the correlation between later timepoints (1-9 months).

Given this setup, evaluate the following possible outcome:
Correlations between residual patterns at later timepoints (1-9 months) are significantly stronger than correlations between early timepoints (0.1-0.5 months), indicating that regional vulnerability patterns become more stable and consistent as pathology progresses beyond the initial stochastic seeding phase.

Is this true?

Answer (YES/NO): YES